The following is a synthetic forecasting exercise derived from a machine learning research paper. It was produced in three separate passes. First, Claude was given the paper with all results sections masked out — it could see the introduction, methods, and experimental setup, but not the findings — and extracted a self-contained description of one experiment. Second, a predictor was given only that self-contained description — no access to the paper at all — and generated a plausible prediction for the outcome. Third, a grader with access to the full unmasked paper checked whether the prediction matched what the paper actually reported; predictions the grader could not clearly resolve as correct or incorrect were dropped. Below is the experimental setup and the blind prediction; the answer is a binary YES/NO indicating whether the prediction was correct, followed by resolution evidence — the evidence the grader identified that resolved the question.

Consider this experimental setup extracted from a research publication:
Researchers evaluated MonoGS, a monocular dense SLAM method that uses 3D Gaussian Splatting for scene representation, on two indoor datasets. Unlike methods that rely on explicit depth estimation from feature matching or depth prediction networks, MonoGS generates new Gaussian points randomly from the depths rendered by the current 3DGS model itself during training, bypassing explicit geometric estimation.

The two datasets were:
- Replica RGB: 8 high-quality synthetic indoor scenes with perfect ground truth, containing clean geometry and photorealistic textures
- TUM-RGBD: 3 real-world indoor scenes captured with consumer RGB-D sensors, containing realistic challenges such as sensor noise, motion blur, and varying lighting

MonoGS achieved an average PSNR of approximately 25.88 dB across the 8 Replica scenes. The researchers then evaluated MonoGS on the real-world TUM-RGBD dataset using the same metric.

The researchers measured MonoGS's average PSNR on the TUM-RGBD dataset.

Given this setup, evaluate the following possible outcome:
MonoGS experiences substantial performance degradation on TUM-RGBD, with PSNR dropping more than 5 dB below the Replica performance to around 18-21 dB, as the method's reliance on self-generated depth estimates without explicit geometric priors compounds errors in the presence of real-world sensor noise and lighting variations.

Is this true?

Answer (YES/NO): YES